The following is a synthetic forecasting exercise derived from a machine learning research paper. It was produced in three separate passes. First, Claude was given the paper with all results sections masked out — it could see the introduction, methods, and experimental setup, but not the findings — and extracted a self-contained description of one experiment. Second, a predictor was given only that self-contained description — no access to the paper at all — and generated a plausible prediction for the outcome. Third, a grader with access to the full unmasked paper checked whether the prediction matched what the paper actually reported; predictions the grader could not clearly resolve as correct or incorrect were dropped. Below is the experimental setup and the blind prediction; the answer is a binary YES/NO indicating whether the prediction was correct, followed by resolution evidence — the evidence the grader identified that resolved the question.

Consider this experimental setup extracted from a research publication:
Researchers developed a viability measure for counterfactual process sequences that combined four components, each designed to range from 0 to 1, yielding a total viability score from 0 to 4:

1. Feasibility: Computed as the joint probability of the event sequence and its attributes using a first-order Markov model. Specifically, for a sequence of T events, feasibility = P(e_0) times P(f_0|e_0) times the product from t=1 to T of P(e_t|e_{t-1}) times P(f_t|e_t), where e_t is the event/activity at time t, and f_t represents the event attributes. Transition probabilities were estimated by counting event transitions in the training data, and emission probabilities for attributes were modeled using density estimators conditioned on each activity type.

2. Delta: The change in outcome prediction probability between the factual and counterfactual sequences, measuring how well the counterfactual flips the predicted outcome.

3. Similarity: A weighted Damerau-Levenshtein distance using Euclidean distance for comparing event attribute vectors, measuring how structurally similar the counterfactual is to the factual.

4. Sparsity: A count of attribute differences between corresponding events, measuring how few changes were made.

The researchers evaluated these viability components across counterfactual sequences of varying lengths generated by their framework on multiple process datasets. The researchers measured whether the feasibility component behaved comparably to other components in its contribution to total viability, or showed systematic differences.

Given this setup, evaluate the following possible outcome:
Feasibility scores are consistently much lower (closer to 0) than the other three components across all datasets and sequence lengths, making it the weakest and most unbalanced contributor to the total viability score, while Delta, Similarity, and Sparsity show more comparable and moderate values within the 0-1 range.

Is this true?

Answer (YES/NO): YES